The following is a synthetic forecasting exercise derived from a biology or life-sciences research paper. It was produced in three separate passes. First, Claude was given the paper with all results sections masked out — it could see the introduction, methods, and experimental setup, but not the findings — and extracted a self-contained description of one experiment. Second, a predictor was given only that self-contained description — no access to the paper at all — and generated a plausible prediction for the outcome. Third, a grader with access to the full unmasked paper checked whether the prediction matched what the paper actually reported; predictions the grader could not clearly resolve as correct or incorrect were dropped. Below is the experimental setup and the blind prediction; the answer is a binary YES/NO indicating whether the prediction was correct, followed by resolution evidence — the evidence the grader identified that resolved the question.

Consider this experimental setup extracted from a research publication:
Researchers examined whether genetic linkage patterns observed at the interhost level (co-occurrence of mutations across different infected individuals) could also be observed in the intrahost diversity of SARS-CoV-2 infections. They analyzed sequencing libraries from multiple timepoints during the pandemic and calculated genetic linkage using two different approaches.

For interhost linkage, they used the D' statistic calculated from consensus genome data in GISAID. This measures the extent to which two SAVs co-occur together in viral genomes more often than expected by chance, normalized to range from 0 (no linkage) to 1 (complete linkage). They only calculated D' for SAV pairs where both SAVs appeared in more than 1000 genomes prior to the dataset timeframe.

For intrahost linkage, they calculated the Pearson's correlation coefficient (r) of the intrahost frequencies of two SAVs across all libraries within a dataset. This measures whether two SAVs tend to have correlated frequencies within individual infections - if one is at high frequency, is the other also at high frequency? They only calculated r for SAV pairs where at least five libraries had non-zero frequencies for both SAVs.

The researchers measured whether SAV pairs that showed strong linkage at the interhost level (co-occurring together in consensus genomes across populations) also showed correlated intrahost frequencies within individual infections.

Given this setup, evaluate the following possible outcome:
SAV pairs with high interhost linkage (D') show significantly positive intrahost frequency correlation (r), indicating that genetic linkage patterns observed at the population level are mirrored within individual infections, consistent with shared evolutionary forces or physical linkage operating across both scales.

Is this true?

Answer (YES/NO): YES